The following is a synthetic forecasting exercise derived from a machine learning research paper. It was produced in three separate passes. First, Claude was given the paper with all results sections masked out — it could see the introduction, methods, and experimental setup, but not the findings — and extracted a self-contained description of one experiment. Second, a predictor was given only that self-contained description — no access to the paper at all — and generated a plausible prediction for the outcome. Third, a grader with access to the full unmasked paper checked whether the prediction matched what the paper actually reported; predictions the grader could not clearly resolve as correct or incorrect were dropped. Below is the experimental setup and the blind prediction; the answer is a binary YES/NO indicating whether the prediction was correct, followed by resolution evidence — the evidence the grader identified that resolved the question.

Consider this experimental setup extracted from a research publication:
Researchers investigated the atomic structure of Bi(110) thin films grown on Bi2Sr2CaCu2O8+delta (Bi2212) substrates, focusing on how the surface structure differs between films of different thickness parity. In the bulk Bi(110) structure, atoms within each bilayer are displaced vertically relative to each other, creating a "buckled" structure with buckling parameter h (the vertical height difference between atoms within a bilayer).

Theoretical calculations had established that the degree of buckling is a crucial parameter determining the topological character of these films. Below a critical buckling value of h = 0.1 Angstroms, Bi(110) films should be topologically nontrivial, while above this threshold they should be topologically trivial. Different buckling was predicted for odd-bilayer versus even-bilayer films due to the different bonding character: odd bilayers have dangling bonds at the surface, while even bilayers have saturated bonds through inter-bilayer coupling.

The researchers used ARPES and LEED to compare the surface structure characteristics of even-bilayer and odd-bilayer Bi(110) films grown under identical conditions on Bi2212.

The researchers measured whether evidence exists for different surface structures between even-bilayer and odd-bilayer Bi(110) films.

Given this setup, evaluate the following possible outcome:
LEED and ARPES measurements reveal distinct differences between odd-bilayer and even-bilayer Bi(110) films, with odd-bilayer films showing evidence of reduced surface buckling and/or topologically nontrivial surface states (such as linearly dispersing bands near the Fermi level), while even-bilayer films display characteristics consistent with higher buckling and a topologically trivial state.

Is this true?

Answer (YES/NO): NO